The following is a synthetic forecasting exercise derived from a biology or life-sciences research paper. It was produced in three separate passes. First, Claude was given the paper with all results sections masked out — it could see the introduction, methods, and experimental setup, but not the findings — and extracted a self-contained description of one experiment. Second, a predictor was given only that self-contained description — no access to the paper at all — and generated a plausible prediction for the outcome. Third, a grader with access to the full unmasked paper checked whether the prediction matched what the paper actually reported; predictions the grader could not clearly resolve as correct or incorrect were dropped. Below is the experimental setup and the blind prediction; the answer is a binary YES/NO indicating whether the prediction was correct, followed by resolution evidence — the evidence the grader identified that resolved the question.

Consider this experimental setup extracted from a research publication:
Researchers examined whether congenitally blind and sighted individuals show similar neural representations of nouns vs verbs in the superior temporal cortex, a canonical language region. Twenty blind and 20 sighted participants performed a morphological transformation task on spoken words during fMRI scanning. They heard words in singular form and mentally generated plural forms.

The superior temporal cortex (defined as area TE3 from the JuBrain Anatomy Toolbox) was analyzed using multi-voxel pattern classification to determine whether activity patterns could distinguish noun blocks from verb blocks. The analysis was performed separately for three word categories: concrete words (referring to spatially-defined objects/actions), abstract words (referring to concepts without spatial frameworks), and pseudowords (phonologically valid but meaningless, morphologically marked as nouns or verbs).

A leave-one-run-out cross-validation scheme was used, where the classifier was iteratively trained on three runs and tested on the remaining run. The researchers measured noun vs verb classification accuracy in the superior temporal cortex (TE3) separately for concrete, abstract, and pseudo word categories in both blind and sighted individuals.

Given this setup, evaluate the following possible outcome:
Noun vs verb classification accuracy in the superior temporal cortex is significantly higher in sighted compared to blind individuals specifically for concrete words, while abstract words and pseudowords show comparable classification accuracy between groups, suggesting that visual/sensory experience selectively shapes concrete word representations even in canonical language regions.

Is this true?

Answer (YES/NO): NO